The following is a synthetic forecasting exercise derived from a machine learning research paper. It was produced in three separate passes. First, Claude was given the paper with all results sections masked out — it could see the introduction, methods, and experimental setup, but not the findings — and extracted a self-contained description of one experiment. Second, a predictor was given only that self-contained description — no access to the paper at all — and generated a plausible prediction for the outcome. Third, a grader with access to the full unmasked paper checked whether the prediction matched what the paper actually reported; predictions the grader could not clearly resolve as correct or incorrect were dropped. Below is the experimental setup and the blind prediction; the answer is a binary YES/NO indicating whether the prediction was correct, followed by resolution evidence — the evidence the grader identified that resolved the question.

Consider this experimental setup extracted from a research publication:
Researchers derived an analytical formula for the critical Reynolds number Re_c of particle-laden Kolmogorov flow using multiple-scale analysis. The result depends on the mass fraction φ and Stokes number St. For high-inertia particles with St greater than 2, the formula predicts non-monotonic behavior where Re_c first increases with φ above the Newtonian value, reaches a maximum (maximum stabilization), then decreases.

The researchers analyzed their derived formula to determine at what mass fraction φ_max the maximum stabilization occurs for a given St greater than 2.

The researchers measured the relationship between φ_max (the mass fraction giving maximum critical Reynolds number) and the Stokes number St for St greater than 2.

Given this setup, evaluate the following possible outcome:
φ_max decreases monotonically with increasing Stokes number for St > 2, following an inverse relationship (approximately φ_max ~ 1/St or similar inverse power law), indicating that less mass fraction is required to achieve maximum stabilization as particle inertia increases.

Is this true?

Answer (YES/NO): NO